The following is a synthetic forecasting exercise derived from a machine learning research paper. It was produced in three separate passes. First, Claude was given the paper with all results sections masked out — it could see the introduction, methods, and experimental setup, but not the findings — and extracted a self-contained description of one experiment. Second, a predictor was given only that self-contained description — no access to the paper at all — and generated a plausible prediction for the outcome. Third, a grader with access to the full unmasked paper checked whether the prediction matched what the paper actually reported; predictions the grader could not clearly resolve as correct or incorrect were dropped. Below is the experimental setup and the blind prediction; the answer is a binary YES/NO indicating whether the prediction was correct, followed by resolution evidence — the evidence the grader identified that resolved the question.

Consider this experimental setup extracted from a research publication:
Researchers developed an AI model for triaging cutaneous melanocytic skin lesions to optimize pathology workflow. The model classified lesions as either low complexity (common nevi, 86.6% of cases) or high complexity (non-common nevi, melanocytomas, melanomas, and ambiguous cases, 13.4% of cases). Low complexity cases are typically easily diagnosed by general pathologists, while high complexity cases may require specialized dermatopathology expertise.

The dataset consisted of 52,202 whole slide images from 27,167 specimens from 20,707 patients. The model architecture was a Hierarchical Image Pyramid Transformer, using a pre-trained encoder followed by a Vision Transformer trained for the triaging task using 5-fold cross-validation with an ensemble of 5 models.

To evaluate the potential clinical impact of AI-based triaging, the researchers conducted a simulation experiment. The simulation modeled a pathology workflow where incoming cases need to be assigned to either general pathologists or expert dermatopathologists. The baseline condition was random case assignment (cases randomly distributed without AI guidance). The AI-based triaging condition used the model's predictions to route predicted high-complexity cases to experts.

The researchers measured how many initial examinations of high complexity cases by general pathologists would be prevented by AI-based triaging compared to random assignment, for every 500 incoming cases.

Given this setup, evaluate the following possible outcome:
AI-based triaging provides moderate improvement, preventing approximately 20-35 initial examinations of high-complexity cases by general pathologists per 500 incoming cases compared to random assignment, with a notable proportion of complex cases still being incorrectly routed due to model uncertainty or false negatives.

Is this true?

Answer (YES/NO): NO